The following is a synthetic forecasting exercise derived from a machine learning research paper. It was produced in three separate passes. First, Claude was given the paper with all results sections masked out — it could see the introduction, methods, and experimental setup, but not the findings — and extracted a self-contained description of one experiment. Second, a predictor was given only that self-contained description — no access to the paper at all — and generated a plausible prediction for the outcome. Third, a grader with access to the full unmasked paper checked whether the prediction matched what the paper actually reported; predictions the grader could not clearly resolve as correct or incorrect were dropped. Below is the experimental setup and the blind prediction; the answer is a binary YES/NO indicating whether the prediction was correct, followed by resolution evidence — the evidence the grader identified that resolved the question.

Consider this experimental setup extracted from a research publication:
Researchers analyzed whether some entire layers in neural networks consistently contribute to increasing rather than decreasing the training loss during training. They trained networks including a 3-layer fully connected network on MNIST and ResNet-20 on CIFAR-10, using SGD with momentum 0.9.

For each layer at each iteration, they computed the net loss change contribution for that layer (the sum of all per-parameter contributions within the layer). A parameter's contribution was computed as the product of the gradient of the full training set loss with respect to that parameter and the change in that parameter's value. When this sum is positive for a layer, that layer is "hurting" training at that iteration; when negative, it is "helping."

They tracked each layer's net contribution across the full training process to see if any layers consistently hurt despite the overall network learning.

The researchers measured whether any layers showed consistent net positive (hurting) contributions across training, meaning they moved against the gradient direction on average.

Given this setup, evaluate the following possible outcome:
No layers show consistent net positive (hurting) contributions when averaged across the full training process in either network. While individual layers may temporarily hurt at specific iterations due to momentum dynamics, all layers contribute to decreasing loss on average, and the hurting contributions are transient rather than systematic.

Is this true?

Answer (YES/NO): NO